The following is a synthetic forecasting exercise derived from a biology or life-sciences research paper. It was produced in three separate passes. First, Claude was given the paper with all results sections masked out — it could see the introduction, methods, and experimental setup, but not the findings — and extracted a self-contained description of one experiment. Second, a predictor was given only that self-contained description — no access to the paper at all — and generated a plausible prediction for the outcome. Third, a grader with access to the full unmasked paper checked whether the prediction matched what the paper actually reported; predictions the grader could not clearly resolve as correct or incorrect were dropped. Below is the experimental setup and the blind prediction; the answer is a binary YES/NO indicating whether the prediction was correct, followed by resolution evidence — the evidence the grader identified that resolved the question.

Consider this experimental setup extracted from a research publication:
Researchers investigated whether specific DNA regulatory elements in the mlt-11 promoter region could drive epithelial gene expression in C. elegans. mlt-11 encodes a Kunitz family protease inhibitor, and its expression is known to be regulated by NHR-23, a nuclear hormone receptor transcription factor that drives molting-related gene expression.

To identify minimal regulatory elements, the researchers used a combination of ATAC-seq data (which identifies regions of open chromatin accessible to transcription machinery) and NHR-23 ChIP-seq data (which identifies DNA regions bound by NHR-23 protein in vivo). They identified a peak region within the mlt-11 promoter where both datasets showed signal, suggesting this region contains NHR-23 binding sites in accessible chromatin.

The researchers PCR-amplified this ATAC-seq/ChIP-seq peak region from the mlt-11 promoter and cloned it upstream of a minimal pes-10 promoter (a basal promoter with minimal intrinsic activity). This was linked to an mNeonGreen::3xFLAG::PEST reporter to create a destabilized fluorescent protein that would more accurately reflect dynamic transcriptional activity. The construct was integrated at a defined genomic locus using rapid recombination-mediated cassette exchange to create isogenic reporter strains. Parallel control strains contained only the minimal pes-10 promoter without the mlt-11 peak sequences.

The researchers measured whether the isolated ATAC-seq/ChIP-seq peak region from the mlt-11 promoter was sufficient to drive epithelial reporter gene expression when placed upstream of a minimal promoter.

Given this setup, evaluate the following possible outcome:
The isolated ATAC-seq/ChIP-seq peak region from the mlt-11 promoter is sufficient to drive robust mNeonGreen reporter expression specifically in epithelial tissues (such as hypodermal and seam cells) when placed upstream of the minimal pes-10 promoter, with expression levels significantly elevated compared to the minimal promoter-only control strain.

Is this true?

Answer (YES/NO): YES